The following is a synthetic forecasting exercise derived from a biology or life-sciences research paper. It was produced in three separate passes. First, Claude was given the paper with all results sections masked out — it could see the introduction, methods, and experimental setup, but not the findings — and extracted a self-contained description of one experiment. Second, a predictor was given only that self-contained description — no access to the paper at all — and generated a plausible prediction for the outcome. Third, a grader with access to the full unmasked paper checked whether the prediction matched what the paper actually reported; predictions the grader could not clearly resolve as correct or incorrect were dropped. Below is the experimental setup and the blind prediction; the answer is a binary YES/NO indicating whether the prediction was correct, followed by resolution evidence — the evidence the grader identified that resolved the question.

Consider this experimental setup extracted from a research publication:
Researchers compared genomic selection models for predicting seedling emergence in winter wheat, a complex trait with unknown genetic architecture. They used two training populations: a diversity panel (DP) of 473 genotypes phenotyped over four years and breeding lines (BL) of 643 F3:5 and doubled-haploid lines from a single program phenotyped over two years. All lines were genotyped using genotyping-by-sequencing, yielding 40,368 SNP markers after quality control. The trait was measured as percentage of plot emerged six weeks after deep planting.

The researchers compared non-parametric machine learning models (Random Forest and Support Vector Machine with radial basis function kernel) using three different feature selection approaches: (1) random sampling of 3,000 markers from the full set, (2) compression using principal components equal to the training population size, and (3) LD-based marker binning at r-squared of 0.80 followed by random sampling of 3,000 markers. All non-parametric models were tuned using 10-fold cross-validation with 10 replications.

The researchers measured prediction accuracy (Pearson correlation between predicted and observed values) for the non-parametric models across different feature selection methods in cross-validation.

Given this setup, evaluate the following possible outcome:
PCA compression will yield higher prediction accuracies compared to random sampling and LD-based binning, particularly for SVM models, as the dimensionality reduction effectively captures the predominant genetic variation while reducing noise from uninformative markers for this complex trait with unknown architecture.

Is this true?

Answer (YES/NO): NO